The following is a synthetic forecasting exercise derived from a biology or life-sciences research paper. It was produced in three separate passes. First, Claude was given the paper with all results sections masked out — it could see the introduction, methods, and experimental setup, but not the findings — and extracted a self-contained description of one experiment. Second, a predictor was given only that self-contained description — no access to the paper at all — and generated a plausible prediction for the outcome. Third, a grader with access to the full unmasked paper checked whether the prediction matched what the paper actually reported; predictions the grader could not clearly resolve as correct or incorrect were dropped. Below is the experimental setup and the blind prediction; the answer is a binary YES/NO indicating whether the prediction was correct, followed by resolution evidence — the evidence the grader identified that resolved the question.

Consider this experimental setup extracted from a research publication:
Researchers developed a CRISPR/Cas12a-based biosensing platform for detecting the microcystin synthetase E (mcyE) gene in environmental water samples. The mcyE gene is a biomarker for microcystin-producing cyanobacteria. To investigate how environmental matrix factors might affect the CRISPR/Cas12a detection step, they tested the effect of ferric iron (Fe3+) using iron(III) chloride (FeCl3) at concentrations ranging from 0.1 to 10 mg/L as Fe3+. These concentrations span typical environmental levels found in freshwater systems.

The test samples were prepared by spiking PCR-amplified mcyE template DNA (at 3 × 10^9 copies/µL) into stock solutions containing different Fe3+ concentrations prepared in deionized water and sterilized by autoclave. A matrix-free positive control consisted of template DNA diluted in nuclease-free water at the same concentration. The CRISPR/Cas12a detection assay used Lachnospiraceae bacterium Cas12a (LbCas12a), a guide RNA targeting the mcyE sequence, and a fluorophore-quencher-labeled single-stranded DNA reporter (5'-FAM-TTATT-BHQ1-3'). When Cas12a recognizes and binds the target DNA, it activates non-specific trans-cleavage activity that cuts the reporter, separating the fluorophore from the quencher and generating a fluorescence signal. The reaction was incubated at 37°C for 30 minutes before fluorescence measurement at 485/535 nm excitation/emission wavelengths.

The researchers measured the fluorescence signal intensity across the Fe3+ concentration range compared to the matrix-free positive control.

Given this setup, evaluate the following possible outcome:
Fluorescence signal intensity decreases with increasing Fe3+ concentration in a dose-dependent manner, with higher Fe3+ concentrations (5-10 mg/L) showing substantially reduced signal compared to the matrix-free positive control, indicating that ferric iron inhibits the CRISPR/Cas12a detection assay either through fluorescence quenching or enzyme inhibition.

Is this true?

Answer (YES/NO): YES